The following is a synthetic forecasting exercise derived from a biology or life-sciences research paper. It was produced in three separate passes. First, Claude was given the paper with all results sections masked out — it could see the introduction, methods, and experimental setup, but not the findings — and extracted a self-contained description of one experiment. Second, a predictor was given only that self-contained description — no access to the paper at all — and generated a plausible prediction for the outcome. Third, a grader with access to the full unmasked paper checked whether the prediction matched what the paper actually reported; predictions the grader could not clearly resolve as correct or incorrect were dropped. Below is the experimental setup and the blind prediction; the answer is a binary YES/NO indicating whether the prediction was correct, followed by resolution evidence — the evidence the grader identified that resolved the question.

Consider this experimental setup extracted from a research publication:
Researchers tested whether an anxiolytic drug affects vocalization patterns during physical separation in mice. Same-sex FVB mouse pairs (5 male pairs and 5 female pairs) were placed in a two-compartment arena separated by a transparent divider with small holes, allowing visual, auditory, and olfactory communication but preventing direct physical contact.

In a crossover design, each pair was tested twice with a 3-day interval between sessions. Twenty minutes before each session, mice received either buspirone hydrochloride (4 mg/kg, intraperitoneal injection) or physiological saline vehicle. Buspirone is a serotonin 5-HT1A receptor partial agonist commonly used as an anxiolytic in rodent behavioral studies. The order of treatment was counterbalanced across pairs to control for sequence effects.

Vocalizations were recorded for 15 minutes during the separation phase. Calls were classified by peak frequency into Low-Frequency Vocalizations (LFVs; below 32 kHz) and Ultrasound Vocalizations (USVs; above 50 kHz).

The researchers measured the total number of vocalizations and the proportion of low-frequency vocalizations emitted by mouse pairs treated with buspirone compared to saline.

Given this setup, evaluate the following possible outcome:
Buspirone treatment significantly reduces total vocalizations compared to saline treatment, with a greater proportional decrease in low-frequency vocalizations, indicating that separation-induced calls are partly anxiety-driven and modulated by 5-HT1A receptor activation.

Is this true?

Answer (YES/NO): NO